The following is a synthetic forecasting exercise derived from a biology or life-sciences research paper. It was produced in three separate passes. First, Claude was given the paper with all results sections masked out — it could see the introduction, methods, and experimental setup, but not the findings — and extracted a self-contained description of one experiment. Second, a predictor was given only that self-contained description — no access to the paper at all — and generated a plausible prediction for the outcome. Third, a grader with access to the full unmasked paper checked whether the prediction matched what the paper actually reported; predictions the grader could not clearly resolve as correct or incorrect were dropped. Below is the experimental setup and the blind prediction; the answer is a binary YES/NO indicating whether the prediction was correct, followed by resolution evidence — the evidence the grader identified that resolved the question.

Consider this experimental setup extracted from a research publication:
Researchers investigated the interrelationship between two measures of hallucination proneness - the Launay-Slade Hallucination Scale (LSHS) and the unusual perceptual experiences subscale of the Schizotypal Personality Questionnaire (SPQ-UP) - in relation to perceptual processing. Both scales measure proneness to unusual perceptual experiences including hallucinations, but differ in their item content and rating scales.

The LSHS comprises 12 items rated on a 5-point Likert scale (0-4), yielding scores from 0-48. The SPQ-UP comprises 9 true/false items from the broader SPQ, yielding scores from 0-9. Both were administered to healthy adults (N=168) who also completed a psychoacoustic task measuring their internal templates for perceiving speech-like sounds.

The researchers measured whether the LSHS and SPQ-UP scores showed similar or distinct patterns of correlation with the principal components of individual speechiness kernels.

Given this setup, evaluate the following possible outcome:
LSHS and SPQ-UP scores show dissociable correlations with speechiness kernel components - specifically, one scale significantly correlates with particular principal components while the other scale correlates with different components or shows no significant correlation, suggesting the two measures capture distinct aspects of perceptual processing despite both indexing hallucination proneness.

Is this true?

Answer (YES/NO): NO